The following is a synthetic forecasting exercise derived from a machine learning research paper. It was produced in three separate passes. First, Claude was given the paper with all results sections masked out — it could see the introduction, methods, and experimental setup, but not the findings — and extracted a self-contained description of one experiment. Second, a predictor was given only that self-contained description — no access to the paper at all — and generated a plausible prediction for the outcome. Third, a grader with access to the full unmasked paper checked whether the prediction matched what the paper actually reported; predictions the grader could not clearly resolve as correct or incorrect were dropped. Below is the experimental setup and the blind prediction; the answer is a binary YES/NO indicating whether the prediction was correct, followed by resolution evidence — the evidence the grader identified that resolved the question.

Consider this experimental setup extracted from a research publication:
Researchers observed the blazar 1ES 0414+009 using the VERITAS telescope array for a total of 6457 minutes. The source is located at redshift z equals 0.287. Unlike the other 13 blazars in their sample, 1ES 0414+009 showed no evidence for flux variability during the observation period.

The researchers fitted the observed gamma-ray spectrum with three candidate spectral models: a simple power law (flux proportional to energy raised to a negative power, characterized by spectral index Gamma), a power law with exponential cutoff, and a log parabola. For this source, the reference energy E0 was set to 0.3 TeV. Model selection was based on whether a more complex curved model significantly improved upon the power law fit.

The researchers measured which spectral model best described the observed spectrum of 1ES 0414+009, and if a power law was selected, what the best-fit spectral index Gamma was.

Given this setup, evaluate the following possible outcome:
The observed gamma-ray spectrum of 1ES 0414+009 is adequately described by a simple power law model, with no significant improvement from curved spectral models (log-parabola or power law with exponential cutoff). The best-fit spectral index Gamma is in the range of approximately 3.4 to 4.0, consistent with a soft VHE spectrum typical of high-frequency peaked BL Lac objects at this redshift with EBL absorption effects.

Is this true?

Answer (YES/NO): NO